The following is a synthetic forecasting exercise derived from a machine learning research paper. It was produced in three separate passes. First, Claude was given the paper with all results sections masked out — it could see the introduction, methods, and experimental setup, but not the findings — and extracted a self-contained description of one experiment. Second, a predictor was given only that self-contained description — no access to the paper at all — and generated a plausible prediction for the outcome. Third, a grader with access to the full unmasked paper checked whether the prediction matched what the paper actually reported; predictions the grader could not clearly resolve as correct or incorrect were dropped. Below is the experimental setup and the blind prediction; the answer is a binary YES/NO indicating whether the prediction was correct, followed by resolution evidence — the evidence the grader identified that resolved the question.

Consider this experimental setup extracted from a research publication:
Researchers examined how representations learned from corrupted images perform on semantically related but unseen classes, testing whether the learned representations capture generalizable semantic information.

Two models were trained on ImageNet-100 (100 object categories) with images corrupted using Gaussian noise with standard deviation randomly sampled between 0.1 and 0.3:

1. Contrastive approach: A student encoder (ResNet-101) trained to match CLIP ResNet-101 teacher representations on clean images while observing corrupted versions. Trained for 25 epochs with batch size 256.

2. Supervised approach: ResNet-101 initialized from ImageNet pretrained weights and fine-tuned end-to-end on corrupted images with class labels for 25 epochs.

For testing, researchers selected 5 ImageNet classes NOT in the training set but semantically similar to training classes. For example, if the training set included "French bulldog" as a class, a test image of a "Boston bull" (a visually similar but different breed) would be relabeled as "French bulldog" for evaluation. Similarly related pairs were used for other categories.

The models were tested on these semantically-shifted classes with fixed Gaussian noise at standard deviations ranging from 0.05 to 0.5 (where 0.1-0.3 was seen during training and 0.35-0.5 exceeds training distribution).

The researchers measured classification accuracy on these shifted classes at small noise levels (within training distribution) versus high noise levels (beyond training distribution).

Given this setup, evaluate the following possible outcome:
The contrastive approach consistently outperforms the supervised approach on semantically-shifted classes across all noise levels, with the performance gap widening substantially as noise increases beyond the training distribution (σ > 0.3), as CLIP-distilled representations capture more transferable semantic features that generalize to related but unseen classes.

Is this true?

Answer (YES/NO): NO